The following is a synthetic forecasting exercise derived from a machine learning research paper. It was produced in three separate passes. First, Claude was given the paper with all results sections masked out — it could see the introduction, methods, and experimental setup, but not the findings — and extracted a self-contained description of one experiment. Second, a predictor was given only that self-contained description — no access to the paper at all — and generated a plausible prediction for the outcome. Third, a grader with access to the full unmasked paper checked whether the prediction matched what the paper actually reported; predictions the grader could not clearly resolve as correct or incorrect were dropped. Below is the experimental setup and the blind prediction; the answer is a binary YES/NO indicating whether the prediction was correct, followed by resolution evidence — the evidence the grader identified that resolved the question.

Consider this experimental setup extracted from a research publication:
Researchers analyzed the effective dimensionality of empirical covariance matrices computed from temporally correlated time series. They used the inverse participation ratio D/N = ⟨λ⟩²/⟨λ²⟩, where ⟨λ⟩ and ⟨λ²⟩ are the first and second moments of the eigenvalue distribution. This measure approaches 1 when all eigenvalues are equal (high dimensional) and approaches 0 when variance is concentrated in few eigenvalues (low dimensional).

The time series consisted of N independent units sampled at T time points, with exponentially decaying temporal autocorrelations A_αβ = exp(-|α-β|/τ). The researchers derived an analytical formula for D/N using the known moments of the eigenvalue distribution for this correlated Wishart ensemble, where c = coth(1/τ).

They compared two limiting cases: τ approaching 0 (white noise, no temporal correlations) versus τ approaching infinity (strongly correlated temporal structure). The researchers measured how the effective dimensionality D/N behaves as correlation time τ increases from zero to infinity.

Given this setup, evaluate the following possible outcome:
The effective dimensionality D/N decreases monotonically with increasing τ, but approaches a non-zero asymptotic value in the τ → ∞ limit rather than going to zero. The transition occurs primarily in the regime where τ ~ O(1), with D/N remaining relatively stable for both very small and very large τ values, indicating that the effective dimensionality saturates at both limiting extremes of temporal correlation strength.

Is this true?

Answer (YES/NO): NO